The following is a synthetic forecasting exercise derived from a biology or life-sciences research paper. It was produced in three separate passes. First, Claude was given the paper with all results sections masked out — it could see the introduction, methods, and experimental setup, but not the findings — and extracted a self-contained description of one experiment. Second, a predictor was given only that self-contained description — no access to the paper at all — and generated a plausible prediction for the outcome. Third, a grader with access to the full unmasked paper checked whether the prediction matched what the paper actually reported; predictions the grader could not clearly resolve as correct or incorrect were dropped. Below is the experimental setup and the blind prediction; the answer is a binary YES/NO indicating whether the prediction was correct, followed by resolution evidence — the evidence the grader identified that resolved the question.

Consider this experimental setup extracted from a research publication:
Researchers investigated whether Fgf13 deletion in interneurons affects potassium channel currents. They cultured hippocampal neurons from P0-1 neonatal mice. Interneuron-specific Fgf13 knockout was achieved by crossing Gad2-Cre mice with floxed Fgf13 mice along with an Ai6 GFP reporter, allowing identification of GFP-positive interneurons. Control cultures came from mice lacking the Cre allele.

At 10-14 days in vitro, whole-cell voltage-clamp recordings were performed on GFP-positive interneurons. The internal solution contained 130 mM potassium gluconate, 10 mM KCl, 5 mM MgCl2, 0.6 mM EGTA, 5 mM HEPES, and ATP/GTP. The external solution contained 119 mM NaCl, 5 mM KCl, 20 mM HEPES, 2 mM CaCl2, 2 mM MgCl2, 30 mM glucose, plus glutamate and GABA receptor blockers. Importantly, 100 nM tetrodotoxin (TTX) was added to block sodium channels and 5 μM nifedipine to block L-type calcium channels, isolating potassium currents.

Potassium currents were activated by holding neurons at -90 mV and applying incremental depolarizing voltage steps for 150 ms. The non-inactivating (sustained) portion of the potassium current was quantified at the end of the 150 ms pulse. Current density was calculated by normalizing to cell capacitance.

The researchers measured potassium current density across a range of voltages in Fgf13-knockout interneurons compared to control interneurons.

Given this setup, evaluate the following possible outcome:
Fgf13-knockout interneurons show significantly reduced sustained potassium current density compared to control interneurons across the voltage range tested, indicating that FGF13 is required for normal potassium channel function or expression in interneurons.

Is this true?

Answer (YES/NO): YES